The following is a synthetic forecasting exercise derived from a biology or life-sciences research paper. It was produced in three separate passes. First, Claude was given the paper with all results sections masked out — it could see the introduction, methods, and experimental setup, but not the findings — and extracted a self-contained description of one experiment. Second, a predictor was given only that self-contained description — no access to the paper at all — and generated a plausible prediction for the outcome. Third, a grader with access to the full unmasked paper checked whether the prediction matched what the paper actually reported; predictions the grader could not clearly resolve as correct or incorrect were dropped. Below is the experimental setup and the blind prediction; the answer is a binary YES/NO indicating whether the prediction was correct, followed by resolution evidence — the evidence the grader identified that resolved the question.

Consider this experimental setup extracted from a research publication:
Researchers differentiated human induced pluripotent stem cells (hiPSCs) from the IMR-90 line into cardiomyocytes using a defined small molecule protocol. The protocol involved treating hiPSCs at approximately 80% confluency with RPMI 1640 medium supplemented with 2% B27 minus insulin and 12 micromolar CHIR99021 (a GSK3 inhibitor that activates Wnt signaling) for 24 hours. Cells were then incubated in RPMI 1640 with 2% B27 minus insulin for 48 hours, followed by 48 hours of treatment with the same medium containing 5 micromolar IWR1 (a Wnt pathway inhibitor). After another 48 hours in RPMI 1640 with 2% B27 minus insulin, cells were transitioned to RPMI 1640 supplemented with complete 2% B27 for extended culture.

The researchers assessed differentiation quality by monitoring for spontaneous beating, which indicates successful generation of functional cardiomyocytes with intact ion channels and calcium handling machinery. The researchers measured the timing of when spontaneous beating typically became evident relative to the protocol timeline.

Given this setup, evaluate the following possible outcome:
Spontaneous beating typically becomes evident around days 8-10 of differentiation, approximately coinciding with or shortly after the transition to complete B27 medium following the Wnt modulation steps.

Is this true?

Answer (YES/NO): YES